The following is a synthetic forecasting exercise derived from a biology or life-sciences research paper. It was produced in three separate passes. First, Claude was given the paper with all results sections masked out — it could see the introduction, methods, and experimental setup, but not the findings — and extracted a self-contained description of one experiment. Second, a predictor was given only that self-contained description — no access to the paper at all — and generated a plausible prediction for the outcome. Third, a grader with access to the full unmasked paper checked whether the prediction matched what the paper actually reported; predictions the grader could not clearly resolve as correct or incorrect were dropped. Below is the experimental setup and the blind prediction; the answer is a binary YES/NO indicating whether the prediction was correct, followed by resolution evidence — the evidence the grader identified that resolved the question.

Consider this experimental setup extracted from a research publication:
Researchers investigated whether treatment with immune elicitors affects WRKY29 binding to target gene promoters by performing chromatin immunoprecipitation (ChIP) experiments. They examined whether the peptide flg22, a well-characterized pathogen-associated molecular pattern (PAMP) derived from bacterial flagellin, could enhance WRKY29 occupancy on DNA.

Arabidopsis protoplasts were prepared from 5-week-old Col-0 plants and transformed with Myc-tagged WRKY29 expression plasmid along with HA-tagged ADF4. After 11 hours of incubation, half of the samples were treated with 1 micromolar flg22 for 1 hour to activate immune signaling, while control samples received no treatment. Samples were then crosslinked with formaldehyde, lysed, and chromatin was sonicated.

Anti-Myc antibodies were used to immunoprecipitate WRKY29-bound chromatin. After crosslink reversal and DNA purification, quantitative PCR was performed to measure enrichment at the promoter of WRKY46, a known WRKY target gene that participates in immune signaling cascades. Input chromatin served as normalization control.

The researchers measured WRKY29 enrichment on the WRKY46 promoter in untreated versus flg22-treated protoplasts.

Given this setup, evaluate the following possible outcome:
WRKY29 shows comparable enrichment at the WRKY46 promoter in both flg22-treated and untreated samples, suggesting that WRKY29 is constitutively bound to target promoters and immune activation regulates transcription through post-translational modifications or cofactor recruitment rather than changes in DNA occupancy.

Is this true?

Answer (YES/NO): YES